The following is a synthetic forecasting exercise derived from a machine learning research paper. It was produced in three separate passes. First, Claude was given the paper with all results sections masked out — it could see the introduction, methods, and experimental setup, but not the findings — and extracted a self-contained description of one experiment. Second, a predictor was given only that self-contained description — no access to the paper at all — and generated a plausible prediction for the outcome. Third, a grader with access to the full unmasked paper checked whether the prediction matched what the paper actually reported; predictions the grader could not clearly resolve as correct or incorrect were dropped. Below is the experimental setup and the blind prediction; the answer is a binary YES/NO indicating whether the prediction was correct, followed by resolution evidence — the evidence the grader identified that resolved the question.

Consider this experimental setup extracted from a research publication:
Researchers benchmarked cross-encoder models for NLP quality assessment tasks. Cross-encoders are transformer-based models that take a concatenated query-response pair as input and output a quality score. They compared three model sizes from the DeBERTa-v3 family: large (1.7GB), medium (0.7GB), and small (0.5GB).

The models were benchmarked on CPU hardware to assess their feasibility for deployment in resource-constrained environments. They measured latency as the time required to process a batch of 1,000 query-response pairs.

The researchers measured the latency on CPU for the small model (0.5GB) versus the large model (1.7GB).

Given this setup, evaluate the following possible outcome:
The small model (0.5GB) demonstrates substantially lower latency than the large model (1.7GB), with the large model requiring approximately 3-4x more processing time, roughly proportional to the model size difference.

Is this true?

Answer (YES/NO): NO